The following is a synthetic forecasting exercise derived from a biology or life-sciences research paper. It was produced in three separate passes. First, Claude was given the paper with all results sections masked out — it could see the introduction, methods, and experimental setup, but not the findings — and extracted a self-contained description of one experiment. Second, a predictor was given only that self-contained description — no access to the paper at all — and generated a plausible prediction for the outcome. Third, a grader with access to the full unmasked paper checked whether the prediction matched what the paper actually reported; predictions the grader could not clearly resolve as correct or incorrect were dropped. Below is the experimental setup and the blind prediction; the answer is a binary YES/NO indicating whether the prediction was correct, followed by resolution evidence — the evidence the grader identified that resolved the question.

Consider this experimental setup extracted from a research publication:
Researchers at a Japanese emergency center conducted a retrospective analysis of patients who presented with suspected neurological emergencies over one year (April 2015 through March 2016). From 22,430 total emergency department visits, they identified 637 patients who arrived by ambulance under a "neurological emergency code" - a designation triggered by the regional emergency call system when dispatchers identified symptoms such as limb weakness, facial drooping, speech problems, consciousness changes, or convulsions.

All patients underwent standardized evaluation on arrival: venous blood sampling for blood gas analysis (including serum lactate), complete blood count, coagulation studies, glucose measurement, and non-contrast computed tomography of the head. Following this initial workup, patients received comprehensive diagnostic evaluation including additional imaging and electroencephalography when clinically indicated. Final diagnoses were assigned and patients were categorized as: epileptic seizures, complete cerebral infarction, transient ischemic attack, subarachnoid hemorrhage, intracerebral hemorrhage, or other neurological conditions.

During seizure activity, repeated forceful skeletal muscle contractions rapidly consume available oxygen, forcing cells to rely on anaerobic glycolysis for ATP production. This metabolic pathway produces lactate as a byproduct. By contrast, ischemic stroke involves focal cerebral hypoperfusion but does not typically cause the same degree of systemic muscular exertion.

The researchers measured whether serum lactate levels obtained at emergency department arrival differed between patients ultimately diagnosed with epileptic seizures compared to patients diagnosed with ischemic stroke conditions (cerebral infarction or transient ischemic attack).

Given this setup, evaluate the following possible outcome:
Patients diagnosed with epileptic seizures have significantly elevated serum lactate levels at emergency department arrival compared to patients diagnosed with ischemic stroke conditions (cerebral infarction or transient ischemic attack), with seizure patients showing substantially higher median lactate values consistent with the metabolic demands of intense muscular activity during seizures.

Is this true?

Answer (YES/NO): YES